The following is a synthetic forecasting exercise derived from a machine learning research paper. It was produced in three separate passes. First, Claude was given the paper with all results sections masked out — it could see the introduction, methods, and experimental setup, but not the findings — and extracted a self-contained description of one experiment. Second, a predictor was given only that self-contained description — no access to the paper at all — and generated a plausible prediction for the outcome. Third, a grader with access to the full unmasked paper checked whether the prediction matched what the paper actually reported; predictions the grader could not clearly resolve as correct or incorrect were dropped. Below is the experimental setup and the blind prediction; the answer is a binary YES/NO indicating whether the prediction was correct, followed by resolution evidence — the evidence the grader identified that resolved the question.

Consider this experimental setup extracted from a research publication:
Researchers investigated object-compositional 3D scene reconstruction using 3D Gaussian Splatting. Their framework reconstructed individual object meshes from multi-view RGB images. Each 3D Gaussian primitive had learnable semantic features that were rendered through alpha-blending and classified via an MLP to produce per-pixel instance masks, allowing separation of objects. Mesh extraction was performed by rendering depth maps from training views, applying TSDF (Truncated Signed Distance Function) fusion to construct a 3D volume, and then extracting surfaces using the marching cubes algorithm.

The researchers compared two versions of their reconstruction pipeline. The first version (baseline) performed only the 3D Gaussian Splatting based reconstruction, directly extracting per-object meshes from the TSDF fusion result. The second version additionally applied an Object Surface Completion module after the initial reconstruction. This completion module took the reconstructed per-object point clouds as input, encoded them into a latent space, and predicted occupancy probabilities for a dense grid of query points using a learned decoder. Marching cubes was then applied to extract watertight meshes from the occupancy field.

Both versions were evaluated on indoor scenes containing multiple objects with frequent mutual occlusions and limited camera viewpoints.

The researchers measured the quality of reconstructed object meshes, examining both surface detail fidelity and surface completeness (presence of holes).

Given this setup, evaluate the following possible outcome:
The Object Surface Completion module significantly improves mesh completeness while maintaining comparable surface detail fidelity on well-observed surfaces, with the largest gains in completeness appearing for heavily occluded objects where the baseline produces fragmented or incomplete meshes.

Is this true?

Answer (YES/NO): NO